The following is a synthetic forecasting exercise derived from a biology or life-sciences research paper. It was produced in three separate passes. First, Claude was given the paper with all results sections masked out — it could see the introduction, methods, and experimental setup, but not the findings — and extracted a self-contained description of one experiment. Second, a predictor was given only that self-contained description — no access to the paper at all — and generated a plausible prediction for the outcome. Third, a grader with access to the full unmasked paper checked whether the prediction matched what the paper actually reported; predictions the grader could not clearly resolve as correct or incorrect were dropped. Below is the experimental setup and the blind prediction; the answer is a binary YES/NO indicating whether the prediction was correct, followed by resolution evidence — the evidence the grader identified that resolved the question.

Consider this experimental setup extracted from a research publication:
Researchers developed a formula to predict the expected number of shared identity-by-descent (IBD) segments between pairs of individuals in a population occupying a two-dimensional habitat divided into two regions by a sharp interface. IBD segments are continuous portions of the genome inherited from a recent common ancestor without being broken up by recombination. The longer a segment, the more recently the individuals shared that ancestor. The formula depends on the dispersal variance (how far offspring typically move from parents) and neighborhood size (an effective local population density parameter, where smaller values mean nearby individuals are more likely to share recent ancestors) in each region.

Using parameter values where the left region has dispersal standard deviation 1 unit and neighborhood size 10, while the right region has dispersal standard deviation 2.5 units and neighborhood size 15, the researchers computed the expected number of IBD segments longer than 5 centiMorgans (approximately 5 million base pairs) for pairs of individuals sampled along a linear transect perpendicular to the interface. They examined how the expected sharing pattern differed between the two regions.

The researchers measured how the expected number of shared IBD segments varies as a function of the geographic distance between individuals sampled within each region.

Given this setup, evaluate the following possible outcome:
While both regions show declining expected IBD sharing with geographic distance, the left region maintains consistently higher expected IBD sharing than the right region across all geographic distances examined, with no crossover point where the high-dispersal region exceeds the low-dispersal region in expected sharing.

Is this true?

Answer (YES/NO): NO